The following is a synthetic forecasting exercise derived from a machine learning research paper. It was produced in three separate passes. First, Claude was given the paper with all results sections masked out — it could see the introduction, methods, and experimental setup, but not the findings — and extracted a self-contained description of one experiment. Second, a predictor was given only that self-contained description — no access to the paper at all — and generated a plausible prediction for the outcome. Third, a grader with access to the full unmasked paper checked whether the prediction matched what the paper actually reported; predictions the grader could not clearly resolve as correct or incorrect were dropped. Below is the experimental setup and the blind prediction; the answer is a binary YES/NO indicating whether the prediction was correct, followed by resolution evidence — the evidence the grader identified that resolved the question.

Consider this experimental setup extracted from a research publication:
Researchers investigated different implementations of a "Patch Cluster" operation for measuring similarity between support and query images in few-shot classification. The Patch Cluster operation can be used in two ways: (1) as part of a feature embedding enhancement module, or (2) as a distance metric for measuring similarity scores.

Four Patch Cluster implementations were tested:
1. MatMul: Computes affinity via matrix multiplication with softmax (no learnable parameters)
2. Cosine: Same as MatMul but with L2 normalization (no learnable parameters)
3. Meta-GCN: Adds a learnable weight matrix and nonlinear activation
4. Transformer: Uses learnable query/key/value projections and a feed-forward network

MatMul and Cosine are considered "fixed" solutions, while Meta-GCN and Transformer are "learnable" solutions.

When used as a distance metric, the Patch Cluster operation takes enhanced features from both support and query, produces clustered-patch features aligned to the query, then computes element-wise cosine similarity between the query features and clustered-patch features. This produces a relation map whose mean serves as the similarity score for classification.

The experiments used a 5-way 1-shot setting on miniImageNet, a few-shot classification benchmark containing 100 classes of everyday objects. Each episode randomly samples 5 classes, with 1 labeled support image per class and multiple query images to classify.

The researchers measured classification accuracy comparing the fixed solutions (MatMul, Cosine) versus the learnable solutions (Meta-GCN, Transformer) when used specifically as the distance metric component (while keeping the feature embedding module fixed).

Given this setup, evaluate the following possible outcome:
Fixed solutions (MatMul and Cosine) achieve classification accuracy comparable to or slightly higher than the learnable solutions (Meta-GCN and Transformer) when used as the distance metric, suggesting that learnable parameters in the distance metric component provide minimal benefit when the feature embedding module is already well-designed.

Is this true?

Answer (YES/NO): YES